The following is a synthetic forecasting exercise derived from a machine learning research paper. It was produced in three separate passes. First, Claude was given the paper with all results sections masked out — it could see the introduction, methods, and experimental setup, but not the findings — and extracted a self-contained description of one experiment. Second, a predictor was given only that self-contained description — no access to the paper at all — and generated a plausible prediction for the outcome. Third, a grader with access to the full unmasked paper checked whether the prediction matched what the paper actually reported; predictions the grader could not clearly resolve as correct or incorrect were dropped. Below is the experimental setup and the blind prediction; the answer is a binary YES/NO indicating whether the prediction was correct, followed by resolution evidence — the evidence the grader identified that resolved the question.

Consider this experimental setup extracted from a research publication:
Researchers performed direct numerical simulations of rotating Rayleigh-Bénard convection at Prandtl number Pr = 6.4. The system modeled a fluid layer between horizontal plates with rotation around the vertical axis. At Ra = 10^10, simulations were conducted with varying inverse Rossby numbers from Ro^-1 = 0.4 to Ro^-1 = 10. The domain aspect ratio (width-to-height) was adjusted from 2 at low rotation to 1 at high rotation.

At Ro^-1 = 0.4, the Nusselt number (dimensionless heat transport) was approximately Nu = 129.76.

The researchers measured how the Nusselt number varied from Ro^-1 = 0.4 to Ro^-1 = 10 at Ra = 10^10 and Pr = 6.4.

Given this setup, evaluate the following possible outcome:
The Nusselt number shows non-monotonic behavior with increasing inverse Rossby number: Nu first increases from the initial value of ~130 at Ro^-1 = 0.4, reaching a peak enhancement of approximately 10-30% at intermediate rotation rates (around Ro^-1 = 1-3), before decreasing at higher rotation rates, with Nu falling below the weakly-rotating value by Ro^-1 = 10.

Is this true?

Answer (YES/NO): NO